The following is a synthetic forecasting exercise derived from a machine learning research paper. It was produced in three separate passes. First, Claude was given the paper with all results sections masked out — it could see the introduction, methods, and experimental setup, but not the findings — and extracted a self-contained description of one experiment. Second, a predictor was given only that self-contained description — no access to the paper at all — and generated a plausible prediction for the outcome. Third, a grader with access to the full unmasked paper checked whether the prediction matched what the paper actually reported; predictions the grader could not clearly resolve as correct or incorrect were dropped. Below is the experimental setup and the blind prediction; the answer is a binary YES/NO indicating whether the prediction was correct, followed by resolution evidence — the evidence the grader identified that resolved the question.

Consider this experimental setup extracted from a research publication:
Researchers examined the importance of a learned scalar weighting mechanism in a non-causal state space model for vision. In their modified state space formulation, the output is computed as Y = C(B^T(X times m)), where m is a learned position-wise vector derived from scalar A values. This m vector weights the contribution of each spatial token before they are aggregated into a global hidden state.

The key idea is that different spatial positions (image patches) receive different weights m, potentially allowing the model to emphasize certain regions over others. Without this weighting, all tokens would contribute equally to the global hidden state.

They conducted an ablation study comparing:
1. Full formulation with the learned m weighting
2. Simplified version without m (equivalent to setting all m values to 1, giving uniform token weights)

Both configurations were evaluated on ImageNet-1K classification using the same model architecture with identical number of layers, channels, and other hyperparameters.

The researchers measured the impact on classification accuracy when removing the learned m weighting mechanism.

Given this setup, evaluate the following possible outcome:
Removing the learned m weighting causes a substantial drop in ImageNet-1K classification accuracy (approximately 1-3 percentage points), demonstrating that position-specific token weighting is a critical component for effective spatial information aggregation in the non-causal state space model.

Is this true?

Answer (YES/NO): NO